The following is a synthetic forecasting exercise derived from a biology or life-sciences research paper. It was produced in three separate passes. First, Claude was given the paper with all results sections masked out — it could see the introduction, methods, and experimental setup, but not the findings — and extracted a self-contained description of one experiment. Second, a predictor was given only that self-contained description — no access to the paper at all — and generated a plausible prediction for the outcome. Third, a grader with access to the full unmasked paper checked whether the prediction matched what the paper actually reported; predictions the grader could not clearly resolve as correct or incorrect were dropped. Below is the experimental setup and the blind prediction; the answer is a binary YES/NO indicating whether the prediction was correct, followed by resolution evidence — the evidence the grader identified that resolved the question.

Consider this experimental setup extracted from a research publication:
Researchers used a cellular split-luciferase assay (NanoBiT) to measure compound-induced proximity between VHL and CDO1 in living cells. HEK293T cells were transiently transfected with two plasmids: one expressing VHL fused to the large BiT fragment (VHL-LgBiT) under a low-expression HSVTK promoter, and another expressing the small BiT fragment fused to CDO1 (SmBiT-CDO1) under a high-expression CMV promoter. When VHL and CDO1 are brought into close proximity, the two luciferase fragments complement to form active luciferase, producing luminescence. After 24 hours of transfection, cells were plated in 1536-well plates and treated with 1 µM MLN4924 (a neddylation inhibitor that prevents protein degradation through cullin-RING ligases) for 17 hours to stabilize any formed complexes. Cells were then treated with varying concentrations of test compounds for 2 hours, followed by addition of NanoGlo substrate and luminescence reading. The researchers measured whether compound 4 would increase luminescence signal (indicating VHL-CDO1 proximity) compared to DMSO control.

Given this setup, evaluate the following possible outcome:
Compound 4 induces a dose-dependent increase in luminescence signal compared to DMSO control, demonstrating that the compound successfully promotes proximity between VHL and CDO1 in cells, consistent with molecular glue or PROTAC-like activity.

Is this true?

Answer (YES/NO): YES